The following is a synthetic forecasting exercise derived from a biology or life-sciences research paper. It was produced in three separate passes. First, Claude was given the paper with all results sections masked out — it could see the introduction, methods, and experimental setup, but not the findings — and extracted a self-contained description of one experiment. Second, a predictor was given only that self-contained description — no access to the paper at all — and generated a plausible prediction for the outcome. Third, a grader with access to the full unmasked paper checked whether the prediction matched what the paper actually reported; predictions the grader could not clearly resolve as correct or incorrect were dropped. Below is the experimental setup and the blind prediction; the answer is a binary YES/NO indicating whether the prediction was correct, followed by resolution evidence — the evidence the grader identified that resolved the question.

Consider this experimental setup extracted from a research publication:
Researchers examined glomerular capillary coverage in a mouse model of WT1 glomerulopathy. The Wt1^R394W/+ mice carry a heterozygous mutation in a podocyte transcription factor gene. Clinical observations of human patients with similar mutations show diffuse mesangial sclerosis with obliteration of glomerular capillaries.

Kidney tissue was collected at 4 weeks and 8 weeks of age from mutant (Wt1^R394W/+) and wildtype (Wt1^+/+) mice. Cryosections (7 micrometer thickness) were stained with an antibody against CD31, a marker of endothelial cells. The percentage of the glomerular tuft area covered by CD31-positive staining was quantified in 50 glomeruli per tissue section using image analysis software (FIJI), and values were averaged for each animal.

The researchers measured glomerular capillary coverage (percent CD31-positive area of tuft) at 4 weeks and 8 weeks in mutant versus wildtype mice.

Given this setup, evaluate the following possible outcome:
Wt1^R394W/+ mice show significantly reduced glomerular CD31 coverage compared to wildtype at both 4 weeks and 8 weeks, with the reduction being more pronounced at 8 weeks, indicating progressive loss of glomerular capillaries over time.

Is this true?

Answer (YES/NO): NO